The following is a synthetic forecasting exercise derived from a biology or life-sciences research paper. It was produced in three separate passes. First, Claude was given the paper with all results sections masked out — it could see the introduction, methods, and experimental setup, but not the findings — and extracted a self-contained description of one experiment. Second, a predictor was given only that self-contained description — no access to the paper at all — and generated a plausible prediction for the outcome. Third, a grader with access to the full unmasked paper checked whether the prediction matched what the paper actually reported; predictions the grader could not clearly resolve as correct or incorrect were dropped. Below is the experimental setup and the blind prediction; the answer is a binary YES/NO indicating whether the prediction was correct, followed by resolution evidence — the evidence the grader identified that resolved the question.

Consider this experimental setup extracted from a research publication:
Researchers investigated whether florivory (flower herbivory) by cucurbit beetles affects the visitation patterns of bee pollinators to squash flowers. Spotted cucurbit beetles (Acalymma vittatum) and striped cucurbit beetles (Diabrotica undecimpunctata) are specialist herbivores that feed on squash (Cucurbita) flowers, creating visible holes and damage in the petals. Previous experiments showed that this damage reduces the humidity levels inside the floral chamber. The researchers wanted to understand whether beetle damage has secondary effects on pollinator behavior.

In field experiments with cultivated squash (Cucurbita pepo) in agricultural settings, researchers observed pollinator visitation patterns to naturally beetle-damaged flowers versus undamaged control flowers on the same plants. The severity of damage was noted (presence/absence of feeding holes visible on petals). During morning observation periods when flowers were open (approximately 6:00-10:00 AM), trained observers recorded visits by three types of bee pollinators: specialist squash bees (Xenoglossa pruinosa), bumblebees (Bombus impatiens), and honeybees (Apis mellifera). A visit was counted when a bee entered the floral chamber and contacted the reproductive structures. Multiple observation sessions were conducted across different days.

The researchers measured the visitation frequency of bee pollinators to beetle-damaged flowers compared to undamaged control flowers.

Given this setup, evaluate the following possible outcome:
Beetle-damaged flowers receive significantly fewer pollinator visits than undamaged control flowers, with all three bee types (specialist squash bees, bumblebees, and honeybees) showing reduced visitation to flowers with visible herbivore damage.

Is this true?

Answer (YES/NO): NO